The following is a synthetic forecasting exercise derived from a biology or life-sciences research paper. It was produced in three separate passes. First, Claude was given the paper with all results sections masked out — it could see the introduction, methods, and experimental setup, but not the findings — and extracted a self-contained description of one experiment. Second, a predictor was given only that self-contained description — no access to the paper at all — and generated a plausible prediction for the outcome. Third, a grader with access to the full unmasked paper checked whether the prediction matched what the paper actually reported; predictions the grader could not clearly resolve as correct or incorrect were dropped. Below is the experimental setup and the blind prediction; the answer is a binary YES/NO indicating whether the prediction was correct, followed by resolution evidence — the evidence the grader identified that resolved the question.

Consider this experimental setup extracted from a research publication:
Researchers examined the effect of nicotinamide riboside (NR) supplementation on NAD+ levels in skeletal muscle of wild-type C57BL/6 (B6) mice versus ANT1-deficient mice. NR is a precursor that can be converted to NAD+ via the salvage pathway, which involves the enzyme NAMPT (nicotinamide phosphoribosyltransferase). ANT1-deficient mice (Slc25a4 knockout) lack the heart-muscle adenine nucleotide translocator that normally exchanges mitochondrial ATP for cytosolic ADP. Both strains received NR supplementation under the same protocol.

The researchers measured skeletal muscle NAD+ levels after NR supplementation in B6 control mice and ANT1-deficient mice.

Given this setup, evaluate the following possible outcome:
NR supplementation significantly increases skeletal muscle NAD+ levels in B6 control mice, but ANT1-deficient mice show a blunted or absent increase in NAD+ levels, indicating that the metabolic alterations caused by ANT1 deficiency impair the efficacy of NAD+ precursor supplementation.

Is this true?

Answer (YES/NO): NO